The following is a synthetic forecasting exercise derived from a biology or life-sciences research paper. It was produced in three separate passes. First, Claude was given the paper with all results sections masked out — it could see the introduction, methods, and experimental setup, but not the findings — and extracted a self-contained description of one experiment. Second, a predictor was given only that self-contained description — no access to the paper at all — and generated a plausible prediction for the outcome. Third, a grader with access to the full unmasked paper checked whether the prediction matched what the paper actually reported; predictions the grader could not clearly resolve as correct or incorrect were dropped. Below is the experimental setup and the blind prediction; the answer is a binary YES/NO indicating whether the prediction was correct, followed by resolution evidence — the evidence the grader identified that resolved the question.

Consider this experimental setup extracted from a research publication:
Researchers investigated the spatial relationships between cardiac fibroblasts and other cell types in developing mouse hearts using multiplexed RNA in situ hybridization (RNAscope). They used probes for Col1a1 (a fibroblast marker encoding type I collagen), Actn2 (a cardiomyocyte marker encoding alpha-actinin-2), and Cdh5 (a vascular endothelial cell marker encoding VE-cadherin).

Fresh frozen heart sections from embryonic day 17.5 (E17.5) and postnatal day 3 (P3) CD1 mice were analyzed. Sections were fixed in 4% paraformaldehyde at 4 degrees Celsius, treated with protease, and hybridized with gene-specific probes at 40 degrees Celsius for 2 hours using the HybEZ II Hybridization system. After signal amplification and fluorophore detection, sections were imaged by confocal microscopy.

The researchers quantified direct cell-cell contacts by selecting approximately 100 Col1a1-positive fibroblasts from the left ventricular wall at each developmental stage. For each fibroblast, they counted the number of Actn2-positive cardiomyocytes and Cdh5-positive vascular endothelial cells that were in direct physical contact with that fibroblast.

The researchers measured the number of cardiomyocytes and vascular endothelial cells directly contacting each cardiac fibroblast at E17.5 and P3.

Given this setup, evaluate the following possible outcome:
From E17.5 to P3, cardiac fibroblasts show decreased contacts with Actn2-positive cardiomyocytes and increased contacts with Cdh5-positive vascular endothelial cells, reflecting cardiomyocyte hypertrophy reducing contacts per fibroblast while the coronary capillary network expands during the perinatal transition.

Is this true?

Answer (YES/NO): NO